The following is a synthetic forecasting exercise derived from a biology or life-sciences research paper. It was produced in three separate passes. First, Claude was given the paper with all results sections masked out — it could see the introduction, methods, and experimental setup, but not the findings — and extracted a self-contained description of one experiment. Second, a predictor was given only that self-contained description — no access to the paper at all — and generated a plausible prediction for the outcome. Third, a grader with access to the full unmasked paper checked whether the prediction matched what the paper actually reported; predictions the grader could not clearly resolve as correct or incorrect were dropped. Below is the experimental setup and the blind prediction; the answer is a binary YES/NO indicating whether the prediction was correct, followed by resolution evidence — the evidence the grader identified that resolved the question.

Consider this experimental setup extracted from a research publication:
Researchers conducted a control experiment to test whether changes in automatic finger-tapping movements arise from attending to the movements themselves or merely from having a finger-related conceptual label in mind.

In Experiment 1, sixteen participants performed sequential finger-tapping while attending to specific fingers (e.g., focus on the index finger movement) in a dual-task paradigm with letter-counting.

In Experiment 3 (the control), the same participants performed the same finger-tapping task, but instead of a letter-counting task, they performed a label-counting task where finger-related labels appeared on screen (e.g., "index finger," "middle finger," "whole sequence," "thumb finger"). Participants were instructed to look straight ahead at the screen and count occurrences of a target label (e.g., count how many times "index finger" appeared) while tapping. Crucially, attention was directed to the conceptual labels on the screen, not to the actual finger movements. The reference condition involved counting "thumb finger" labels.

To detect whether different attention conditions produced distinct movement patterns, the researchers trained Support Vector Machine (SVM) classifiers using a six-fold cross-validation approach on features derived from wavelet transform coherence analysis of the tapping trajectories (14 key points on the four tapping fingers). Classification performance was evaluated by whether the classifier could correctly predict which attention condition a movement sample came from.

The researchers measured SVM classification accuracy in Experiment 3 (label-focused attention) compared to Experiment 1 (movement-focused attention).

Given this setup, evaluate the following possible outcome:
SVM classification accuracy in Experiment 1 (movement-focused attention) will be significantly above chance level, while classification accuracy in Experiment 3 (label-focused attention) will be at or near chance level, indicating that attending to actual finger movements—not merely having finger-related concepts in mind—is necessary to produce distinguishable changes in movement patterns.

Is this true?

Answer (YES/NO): NO